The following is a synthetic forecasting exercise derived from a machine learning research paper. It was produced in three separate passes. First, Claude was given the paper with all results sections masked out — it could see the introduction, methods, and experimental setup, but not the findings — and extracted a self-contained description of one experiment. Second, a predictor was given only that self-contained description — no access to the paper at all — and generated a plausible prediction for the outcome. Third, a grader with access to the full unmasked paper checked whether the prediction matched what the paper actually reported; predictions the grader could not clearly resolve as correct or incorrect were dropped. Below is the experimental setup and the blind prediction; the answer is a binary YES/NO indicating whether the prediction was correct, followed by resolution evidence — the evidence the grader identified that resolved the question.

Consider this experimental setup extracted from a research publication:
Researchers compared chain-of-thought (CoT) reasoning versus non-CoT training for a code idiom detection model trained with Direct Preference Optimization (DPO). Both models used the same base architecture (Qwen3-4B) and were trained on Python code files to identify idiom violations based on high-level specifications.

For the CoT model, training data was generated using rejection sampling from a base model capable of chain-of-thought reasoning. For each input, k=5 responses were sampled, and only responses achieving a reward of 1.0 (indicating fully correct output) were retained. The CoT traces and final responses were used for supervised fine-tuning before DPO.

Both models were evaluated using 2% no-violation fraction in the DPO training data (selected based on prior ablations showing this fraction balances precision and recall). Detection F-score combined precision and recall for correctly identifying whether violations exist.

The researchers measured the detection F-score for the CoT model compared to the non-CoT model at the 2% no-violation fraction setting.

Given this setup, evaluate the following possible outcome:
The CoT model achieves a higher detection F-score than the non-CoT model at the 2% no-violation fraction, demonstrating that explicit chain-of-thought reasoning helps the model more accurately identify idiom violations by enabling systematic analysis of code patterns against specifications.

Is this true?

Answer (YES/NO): YES